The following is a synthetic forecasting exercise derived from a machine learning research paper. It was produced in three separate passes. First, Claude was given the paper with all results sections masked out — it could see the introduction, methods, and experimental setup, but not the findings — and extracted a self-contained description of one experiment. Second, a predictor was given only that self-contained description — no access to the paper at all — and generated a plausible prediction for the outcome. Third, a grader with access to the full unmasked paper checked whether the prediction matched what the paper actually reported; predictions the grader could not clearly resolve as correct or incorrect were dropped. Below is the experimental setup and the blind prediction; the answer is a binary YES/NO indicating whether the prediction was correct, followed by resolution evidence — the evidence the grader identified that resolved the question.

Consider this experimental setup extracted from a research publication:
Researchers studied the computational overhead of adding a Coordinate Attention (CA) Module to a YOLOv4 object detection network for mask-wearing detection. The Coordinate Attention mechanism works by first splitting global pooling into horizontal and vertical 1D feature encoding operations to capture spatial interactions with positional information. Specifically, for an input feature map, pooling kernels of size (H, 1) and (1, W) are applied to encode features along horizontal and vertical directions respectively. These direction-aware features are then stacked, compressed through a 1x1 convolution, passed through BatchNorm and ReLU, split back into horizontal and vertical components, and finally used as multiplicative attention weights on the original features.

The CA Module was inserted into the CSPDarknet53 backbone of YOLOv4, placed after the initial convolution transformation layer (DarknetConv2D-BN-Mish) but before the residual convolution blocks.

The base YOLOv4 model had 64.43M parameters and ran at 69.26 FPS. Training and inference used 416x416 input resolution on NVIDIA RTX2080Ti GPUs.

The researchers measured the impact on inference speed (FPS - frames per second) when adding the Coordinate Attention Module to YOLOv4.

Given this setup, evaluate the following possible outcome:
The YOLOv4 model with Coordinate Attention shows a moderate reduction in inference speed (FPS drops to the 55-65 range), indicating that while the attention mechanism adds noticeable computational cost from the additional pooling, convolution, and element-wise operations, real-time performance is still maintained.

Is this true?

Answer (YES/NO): NO